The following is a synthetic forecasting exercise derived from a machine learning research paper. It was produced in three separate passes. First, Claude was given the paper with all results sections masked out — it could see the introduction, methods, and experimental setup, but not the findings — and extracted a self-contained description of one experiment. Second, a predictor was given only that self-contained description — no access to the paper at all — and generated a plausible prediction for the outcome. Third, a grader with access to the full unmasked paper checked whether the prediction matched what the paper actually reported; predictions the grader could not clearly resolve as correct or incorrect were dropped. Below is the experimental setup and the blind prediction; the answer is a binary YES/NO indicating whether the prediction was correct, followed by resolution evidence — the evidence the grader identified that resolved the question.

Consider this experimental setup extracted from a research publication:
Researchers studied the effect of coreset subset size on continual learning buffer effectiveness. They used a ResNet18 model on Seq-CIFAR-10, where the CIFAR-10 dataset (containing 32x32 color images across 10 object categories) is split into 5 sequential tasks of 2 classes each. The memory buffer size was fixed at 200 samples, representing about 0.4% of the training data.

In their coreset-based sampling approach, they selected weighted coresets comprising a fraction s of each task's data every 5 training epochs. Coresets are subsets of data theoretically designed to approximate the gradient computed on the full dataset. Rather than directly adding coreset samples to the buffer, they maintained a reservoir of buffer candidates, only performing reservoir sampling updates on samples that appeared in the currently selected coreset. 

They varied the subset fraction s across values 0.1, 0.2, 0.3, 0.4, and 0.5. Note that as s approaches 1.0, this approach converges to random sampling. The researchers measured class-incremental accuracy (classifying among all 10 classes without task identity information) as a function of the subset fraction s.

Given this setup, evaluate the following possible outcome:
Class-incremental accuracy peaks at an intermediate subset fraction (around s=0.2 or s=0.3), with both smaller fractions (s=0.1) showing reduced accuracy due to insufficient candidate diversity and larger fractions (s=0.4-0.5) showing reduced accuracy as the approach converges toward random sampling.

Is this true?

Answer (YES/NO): NO